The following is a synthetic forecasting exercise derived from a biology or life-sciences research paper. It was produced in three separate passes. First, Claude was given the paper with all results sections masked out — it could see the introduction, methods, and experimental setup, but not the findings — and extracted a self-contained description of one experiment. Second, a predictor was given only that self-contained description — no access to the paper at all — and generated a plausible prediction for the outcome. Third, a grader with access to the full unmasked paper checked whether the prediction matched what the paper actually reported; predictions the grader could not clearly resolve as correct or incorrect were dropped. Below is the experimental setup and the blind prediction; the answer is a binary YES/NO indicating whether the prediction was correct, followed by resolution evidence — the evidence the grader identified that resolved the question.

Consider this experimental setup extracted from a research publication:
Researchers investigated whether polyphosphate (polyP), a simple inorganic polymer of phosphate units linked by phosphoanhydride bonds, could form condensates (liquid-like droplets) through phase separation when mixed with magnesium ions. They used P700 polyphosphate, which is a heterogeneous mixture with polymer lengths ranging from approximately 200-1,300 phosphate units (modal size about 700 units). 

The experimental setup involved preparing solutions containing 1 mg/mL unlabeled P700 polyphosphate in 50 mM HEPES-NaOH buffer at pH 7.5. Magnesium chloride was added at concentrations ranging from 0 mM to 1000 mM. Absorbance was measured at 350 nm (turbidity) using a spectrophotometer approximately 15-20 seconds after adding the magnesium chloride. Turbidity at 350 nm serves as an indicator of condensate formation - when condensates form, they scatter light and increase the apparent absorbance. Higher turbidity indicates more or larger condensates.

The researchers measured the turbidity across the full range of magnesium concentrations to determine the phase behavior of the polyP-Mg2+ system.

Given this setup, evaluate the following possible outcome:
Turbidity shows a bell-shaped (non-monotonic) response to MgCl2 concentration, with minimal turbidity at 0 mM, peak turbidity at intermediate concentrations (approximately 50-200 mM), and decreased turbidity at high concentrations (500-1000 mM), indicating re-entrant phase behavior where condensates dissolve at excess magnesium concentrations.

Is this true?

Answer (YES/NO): YES